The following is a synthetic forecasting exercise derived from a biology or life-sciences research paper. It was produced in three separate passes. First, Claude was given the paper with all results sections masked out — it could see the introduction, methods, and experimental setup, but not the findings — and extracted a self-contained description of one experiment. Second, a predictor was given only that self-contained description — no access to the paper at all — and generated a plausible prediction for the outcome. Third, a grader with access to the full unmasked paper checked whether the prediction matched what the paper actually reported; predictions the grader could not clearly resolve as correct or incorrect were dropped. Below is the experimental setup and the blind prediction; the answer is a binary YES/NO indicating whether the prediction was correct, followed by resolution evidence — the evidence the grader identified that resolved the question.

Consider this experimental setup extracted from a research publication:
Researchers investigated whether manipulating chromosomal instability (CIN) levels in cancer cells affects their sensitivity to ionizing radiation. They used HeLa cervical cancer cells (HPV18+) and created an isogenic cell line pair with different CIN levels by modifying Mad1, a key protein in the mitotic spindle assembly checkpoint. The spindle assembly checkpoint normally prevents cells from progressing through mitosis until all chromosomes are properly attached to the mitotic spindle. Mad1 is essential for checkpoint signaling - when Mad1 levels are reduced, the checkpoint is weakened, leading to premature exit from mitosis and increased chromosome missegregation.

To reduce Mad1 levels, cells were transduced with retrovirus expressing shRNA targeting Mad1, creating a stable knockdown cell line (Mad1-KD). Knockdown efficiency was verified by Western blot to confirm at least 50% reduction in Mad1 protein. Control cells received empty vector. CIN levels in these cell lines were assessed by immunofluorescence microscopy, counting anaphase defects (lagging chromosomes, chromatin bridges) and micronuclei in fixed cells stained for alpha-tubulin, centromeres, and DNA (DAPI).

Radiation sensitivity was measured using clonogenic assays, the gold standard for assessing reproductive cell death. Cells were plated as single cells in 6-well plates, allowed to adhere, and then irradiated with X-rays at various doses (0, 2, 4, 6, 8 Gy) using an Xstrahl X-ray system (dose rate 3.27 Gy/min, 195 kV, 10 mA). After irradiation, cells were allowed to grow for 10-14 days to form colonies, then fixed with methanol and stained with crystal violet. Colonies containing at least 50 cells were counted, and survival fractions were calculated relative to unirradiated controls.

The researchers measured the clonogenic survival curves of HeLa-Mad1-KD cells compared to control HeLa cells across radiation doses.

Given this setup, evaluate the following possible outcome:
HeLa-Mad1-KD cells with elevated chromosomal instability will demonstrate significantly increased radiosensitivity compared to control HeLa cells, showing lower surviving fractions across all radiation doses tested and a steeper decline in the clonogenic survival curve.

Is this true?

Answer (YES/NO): YES